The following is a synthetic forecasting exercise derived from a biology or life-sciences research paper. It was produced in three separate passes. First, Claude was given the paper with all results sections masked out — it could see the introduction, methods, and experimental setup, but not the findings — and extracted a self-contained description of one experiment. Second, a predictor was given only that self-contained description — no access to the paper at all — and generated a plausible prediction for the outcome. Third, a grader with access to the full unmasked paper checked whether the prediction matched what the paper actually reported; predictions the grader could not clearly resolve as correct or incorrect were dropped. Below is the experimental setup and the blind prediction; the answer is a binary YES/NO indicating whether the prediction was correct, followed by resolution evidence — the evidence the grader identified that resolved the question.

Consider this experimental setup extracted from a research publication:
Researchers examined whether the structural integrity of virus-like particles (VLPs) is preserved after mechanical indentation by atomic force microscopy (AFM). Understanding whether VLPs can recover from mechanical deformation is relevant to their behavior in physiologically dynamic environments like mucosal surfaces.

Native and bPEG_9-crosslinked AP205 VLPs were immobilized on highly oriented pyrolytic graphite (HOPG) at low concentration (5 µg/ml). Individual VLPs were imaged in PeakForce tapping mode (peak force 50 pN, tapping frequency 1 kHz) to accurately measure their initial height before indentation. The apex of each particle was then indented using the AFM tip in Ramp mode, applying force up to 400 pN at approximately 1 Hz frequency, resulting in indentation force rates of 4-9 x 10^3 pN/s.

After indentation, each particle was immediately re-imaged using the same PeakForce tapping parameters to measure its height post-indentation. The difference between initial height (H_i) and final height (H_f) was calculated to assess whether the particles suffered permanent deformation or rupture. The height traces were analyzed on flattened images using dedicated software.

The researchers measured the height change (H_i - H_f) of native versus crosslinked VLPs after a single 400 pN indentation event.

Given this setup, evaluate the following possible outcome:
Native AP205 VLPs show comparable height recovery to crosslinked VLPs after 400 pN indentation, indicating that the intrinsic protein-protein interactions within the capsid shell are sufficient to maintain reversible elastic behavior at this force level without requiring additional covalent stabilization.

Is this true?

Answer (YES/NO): YES